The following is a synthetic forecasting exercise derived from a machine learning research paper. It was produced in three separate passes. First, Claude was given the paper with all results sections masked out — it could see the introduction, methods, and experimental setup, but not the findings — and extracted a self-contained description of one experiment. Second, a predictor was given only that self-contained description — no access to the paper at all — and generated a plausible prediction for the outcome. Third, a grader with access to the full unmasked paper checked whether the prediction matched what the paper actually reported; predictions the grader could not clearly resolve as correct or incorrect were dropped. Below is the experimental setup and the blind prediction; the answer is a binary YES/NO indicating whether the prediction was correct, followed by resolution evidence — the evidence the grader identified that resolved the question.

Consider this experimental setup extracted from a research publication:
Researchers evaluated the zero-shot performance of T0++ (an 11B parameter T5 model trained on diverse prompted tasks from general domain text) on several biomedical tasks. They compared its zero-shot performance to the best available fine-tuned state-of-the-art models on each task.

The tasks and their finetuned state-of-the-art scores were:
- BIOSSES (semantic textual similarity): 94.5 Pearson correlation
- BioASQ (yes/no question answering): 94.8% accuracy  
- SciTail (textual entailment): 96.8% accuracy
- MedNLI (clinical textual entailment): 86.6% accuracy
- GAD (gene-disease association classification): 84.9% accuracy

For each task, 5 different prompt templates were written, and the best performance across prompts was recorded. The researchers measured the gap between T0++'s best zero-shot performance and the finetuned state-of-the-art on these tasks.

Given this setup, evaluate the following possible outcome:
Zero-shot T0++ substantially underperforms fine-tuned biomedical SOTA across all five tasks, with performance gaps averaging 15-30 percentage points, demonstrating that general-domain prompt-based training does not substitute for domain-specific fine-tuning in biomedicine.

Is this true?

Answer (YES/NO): NO